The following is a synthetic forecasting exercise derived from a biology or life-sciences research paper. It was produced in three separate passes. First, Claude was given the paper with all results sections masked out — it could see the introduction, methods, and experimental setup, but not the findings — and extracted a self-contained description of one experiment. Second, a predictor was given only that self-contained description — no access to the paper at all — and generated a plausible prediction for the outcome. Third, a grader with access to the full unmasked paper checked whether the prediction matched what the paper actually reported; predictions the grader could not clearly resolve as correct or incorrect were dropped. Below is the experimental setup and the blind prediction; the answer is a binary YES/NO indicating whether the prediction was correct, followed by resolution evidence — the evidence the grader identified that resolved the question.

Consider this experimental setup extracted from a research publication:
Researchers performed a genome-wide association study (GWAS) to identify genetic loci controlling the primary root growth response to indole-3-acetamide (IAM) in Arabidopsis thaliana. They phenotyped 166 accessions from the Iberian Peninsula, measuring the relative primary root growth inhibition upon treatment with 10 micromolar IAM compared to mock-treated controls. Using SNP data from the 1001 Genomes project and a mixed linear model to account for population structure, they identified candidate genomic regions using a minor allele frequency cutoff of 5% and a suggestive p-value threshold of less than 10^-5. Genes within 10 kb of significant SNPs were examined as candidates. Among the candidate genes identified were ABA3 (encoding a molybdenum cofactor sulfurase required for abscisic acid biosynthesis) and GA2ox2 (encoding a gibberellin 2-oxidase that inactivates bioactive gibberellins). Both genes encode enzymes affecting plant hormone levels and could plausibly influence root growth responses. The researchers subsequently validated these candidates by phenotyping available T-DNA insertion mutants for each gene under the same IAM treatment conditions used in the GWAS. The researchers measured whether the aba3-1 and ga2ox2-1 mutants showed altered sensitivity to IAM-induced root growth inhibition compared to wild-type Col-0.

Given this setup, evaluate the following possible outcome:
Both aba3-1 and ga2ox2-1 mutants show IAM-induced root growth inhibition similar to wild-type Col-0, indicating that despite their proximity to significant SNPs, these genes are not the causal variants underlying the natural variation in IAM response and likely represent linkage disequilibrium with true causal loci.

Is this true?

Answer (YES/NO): NO